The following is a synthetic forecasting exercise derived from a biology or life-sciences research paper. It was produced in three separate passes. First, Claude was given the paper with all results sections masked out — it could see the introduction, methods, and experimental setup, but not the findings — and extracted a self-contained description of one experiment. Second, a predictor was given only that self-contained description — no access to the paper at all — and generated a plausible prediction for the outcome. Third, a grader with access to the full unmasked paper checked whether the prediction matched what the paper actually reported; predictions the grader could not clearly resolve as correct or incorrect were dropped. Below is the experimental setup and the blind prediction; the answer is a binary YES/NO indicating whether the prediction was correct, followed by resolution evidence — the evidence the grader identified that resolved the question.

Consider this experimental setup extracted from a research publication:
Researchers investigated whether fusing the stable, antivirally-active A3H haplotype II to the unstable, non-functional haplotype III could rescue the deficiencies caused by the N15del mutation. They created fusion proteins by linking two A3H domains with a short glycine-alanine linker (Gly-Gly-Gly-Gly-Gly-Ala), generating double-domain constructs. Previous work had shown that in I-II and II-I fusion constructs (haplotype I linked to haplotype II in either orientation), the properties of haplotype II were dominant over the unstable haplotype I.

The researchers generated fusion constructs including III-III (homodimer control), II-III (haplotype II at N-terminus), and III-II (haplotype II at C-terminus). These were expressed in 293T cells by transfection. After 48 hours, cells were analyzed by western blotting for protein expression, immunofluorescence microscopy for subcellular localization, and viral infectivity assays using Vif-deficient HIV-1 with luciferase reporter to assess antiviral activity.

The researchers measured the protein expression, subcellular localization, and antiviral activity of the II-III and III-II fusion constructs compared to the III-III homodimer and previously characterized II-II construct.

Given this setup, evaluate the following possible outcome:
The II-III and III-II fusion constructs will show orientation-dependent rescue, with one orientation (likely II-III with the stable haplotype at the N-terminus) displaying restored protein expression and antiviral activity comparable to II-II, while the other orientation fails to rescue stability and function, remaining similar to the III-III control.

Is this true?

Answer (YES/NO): NO